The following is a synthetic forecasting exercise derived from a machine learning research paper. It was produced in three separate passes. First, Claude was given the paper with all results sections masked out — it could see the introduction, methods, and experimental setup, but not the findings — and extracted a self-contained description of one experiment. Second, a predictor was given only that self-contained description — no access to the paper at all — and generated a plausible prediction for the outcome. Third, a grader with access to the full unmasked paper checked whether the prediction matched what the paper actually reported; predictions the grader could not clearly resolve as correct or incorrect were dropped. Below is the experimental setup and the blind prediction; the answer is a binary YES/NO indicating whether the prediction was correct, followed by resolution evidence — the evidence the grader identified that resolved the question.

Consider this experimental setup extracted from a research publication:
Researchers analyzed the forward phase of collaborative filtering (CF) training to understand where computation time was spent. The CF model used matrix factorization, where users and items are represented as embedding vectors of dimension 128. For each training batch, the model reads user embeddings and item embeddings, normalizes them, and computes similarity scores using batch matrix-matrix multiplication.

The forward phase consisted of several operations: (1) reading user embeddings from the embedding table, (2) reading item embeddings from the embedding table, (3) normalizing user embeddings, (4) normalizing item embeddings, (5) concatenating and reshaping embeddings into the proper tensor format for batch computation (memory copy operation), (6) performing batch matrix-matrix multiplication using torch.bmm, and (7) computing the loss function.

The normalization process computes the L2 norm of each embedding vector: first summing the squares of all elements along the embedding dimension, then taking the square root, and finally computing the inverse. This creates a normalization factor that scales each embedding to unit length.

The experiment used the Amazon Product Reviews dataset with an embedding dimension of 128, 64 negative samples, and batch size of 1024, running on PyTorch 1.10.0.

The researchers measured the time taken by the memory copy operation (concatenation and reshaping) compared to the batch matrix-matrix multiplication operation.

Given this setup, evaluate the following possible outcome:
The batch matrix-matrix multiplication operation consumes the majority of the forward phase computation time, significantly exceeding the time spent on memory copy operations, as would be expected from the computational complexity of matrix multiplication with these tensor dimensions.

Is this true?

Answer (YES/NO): NO